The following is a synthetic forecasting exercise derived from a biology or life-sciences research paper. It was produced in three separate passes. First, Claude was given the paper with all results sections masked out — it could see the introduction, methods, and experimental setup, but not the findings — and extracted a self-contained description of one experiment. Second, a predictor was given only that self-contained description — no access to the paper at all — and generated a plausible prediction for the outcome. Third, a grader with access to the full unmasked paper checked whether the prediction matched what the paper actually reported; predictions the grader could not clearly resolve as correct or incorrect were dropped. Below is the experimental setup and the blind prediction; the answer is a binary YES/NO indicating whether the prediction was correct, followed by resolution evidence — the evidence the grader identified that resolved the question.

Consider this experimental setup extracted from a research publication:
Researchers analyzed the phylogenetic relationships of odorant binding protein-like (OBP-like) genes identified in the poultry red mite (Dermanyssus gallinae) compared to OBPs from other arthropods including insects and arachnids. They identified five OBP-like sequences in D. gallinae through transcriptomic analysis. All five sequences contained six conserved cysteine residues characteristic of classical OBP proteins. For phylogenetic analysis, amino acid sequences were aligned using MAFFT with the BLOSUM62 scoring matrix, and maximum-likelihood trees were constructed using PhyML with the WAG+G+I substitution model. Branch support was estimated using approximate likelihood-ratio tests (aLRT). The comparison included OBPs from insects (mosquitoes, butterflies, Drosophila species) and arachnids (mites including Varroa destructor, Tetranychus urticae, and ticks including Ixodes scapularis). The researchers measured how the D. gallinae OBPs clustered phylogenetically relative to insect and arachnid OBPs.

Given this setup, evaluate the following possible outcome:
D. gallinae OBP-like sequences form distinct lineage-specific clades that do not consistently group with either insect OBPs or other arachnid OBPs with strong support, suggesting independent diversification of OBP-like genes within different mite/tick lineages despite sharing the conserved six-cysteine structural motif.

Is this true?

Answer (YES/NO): NO